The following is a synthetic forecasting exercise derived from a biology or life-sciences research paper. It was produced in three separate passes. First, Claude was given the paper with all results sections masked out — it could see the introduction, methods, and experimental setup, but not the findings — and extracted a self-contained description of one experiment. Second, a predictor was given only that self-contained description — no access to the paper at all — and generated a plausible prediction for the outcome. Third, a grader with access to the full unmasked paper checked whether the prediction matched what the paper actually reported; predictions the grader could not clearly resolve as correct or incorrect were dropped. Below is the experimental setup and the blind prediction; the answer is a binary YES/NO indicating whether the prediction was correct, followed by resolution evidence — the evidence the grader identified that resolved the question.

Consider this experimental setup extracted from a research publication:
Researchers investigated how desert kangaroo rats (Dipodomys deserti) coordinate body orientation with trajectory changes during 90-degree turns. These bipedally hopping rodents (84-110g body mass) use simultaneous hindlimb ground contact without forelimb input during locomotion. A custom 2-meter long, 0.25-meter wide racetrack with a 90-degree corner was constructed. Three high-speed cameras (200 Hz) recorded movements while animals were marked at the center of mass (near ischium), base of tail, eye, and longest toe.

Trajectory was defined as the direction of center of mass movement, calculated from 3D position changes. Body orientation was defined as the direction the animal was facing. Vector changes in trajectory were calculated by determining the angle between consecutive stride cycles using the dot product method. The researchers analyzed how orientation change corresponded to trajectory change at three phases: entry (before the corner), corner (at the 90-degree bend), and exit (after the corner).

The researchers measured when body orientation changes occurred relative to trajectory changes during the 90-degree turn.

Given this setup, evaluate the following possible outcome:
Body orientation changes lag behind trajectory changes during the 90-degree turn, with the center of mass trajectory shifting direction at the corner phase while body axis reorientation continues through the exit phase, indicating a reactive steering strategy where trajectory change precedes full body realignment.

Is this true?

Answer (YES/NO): NO